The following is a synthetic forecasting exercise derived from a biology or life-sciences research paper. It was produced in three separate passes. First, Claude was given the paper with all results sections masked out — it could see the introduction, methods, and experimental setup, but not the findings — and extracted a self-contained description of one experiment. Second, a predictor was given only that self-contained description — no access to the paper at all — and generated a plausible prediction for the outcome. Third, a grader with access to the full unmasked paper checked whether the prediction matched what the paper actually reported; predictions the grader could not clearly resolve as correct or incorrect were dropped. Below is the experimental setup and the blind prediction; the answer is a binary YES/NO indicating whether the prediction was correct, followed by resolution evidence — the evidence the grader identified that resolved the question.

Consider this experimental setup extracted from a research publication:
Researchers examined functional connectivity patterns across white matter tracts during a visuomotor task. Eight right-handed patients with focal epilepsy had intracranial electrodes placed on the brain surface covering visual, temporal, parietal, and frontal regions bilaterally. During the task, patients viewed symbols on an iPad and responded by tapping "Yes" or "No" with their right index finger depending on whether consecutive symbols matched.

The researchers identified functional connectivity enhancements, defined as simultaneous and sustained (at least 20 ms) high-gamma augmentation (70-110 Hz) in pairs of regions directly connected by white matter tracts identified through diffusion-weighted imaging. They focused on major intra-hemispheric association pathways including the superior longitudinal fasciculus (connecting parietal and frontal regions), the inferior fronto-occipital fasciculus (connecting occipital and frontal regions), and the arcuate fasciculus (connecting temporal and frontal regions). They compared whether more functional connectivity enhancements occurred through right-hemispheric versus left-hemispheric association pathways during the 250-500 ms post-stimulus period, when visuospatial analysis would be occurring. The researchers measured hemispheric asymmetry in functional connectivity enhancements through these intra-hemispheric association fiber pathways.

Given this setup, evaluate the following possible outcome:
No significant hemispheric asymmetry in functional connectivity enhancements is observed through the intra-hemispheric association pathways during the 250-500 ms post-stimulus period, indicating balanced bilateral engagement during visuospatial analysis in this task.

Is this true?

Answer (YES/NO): NO